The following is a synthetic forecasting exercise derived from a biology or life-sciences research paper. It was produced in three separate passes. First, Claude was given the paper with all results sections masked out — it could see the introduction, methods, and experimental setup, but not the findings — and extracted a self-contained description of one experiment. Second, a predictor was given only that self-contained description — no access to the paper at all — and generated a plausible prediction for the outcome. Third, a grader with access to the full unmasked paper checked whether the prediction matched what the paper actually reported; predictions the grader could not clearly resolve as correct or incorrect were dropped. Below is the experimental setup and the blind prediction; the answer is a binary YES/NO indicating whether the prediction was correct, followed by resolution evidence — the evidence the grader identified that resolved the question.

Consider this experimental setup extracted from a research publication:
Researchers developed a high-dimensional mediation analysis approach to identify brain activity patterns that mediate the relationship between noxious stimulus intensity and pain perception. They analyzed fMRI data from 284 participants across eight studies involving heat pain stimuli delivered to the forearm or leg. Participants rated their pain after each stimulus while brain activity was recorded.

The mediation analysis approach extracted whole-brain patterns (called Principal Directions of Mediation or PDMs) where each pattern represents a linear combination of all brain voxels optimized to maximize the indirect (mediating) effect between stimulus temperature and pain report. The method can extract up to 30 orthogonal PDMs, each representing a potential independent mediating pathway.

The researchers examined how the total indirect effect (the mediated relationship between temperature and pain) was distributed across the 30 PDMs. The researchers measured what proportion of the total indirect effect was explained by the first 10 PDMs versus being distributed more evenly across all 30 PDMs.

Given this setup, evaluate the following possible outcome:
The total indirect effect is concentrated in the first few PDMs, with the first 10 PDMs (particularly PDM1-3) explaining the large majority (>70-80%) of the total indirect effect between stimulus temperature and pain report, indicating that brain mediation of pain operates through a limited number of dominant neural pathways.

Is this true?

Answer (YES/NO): YES